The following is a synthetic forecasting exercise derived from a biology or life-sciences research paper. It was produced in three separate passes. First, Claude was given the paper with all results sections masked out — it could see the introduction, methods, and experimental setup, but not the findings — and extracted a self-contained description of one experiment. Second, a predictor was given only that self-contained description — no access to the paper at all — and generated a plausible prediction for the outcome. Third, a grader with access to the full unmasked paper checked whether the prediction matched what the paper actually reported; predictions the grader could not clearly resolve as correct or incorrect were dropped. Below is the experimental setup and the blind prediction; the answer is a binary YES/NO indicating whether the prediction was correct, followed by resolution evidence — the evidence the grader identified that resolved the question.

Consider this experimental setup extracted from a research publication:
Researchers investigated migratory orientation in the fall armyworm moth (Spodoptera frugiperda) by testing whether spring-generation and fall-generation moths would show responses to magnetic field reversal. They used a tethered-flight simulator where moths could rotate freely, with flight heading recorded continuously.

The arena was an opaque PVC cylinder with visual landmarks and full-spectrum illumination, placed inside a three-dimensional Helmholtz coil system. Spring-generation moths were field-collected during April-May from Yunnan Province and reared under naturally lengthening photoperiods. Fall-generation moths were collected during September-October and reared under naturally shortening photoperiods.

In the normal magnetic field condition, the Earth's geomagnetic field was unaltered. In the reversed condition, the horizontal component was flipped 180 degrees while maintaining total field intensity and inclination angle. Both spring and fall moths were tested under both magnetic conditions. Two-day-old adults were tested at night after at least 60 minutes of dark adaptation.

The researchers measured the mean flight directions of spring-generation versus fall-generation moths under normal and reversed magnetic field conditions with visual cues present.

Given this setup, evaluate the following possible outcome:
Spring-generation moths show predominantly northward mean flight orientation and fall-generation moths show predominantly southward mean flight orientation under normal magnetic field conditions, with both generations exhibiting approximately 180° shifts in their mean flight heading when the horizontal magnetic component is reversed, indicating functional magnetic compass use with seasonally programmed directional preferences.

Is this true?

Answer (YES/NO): NO